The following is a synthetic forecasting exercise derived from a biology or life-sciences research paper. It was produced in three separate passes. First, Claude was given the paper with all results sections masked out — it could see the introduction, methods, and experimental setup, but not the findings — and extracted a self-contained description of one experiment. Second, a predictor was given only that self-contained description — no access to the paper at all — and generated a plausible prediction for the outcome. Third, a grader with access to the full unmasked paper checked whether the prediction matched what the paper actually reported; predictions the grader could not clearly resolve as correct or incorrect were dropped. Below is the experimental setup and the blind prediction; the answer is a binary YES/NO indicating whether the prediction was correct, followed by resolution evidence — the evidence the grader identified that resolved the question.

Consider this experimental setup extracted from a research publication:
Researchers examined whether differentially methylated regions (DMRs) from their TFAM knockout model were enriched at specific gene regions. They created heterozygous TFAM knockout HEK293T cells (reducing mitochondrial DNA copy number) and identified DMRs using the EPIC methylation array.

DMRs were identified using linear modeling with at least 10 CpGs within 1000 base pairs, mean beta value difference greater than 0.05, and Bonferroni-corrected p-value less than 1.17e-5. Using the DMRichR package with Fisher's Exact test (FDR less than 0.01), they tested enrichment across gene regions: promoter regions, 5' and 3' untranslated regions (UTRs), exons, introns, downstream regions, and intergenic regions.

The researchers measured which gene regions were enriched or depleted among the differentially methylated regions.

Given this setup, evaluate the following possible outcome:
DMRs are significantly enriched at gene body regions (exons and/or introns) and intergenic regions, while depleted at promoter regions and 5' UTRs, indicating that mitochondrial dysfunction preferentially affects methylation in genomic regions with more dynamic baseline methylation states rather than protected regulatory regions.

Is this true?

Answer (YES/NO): NO